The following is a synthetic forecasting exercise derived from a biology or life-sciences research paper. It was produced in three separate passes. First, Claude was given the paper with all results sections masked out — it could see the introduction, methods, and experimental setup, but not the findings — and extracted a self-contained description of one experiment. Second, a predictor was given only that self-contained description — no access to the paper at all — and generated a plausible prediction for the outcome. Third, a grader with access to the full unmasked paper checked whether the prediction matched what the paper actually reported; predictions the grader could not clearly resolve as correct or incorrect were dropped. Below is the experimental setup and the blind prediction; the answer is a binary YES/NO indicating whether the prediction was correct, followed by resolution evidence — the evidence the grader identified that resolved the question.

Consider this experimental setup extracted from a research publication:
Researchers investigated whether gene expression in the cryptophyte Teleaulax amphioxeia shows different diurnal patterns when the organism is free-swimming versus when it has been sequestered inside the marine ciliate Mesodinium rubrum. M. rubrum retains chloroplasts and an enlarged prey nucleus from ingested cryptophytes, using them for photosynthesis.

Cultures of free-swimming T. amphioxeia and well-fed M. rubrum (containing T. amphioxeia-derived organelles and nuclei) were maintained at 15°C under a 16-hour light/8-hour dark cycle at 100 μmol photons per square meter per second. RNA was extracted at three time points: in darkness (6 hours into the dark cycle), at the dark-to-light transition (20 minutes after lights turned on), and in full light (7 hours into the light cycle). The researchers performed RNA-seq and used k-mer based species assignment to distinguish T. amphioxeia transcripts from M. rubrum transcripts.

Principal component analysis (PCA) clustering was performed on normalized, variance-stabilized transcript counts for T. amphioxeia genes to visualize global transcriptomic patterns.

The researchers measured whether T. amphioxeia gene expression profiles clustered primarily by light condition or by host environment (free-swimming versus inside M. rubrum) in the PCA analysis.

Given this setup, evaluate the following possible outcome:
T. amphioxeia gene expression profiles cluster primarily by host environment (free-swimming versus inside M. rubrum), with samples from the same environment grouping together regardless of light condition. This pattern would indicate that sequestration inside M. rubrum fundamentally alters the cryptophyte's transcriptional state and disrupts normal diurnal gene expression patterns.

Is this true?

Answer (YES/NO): YES